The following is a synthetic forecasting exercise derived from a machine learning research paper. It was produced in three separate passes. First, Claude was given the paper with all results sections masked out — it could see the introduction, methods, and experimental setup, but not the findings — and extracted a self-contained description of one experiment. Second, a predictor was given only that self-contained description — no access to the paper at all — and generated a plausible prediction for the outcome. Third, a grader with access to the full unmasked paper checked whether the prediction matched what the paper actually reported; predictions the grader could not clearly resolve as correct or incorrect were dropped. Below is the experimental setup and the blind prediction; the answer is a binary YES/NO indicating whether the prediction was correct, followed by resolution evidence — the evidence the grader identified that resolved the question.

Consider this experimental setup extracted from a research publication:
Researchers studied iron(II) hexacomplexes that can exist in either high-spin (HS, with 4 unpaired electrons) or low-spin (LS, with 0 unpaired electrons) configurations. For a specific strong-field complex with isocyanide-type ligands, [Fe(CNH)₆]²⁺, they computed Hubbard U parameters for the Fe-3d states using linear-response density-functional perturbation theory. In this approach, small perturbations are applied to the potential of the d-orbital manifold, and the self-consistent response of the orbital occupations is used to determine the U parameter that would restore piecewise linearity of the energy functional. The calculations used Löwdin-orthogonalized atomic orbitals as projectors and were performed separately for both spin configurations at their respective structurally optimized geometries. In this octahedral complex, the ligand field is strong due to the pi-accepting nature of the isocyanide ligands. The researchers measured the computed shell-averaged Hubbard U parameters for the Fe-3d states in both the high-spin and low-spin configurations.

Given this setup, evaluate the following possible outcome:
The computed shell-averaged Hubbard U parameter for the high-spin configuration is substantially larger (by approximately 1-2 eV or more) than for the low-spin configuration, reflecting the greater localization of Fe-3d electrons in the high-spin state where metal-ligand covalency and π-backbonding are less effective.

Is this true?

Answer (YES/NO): NO